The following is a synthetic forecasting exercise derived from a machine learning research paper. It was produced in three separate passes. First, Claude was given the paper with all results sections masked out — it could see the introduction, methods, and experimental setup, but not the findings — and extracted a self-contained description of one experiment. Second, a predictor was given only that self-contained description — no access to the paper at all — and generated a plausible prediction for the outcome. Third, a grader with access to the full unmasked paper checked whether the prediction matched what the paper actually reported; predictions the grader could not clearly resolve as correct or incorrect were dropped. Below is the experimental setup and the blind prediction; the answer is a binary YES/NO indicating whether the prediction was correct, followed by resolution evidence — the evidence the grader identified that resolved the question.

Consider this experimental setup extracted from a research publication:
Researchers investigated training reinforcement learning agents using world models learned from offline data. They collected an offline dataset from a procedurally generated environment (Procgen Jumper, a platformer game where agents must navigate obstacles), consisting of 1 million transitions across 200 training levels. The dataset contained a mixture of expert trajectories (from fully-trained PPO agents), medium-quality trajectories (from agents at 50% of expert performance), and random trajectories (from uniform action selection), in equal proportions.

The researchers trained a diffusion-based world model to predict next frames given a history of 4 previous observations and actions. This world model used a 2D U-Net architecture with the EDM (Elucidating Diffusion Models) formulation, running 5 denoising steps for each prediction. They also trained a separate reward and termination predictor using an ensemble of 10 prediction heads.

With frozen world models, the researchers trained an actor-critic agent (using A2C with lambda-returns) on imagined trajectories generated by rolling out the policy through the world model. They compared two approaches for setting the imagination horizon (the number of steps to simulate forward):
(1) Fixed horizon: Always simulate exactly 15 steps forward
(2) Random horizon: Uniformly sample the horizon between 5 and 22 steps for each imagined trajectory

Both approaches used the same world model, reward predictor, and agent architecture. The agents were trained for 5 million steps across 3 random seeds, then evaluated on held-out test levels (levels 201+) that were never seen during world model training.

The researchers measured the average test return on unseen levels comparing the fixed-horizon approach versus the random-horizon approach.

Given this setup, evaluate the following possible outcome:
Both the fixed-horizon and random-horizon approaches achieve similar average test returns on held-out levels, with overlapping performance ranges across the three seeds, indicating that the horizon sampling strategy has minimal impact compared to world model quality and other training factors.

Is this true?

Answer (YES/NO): NO